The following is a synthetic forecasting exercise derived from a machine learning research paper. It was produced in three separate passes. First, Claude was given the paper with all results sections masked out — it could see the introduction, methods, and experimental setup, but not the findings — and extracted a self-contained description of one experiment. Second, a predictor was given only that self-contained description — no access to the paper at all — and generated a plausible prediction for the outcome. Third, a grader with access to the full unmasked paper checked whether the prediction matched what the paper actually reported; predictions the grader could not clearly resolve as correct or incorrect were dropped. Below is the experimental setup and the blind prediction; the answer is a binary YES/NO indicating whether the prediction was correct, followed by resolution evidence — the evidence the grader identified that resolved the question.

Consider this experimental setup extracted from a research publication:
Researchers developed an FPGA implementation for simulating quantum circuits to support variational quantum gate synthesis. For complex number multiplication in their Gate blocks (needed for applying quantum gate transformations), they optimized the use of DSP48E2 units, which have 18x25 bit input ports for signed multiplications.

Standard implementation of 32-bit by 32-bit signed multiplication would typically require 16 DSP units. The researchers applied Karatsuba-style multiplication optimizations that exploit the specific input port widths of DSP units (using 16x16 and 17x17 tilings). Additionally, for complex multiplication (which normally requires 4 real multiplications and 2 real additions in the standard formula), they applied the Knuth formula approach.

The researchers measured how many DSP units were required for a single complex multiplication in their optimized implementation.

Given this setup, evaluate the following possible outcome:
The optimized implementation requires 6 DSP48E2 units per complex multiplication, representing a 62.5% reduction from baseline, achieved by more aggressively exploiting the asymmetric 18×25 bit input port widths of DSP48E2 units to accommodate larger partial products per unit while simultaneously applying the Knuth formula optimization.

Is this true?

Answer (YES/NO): NO